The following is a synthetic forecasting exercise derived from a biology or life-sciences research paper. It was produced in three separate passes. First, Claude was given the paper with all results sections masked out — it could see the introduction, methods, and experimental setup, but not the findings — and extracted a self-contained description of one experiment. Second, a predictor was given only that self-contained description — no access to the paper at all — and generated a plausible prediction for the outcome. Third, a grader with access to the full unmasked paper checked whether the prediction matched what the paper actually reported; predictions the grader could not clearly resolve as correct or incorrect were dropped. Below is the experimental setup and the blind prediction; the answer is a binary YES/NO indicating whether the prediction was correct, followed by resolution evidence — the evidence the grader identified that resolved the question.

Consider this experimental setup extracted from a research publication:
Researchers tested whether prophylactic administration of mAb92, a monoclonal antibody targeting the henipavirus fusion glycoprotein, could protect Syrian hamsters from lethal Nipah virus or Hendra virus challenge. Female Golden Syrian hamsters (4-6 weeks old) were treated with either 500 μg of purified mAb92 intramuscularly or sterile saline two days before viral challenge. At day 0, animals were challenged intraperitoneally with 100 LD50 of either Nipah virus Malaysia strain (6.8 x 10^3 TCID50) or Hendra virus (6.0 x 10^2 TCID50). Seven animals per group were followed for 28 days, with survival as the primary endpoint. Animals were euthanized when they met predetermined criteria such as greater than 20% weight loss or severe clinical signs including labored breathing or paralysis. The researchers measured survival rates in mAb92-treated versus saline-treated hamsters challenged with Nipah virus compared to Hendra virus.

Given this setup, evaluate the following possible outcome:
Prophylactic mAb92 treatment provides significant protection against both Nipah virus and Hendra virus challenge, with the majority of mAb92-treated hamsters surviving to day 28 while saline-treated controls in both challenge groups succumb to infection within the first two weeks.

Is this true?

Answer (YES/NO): NO